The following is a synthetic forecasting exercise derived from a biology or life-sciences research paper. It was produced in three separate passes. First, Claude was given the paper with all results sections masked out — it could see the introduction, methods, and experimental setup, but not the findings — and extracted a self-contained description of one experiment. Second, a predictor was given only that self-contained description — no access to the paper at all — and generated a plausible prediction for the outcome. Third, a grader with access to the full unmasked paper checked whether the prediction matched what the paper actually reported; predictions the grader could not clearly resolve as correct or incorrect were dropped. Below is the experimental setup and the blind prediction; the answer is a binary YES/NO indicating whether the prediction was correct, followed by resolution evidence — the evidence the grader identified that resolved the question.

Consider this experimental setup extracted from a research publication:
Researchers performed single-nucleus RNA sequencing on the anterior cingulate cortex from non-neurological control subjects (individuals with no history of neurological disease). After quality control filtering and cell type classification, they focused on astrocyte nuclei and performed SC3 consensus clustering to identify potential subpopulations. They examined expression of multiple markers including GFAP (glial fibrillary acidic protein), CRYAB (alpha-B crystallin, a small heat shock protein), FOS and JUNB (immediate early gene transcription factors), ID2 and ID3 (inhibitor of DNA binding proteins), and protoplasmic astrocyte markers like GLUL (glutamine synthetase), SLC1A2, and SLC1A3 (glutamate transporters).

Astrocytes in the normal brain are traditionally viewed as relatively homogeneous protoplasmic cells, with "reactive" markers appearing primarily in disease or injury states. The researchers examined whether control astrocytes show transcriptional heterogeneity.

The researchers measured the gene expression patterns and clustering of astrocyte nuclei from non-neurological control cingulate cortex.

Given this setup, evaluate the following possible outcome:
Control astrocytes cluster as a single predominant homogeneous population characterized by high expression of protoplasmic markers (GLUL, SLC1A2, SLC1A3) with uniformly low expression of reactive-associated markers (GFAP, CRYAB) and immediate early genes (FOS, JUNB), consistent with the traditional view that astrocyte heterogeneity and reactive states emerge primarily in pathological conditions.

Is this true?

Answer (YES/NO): NO